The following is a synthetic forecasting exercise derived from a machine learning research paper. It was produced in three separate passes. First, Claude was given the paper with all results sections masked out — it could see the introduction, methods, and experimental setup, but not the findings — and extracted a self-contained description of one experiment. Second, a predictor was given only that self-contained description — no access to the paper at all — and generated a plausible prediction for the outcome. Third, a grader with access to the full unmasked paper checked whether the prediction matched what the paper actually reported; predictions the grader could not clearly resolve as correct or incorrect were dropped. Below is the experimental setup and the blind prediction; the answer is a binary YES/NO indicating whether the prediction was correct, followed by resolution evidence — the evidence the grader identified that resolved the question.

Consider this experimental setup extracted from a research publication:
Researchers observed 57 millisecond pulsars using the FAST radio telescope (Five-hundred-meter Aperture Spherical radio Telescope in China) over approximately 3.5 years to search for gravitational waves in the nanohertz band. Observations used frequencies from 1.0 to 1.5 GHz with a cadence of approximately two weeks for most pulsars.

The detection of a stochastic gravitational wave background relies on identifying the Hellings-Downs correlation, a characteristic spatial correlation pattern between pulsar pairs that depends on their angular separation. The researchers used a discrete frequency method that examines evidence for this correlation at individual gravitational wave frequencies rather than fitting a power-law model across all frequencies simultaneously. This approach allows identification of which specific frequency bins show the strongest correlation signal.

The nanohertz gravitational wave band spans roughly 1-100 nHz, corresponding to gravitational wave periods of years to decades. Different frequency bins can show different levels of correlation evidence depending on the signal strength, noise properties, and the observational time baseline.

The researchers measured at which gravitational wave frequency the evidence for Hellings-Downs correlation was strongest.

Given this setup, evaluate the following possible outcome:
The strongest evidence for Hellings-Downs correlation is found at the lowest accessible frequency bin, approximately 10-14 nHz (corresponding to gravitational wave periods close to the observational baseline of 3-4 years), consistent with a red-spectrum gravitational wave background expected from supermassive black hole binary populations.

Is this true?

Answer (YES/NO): NO